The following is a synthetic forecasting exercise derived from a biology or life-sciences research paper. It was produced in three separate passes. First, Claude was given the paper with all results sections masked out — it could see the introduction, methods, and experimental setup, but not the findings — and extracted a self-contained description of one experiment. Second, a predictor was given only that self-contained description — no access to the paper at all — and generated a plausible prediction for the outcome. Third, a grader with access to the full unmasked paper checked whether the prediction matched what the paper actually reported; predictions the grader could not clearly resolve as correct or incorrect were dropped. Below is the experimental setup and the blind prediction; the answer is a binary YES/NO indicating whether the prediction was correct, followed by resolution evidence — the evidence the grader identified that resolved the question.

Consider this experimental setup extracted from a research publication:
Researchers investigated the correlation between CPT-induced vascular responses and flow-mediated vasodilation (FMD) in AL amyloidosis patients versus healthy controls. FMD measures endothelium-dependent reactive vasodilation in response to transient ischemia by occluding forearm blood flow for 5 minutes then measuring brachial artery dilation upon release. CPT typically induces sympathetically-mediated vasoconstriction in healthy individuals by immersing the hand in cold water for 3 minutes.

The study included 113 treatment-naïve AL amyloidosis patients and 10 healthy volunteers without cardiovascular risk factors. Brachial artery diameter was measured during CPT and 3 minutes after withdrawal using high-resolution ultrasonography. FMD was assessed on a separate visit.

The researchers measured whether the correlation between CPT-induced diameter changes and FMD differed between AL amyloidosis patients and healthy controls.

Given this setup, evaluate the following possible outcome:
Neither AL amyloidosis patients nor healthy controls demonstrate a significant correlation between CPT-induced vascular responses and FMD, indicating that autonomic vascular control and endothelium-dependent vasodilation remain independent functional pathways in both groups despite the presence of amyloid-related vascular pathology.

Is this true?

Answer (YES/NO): NO